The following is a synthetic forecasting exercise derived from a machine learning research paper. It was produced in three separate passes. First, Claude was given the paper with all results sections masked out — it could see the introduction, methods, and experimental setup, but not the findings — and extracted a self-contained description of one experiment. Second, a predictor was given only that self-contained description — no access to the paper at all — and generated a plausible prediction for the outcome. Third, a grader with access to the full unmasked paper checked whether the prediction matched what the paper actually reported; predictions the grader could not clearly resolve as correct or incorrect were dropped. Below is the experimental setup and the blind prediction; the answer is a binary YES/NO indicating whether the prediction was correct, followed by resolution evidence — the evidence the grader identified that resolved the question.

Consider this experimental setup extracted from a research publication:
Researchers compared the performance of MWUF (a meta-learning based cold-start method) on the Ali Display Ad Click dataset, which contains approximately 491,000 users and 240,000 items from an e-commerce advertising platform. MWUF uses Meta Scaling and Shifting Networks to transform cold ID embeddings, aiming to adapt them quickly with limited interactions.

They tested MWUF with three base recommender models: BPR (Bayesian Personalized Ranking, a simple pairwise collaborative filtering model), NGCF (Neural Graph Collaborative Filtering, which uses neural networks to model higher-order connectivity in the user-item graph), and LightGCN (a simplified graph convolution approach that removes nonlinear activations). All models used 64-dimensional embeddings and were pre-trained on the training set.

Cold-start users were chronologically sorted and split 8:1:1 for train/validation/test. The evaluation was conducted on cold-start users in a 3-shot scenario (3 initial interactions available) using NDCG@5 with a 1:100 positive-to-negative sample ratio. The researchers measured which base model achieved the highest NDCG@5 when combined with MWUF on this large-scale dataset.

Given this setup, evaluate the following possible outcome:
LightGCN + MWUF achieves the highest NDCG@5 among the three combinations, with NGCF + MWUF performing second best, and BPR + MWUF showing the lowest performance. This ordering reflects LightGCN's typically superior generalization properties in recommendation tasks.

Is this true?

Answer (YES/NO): YES